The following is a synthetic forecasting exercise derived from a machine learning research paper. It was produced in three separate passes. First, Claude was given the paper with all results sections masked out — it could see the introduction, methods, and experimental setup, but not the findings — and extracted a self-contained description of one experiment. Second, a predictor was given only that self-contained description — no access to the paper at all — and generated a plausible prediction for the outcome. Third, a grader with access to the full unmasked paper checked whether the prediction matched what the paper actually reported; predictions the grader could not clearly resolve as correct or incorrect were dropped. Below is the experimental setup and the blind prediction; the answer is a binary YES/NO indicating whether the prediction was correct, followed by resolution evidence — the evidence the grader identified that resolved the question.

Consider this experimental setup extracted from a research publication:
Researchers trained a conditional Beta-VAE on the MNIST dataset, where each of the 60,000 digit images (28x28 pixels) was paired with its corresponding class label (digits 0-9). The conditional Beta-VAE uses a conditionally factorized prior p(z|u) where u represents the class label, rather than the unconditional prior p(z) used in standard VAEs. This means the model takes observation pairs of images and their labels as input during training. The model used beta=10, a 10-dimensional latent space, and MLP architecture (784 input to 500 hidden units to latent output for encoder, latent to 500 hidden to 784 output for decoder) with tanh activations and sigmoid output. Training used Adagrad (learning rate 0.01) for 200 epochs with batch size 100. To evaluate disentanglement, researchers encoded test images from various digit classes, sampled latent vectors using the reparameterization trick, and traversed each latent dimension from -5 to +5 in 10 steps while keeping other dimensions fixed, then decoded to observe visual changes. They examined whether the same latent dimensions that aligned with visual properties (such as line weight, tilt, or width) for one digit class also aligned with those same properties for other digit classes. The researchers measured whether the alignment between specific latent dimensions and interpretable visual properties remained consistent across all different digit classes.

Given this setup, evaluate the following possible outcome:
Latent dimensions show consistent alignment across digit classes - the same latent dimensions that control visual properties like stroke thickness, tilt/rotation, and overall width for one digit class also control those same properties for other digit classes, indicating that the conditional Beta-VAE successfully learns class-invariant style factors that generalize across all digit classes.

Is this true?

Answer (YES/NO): YES